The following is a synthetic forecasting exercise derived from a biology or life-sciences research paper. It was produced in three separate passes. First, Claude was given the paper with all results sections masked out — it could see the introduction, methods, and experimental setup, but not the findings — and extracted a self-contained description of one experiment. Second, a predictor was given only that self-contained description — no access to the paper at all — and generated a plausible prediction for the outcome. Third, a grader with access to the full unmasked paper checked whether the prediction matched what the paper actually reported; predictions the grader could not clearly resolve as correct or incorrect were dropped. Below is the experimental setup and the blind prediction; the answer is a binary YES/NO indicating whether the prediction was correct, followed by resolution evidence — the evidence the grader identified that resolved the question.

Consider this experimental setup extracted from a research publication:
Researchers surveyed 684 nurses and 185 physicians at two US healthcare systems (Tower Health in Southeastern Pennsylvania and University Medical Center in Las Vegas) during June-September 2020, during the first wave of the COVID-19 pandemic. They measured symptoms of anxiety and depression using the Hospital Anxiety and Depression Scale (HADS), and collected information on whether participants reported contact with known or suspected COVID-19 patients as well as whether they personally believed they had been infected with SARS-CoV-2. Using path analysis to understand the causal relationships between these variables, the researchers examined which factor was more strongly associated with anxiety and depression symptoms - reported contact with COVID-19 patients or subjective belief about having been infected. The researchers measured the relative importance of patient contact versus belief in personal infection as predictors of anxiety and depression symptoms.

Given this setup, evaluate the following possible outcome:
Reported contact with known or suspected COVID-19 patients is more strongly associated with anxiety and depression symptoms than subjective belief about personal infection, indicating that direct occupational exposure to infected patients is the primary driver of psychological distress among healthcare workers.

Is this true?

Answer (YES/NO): NO